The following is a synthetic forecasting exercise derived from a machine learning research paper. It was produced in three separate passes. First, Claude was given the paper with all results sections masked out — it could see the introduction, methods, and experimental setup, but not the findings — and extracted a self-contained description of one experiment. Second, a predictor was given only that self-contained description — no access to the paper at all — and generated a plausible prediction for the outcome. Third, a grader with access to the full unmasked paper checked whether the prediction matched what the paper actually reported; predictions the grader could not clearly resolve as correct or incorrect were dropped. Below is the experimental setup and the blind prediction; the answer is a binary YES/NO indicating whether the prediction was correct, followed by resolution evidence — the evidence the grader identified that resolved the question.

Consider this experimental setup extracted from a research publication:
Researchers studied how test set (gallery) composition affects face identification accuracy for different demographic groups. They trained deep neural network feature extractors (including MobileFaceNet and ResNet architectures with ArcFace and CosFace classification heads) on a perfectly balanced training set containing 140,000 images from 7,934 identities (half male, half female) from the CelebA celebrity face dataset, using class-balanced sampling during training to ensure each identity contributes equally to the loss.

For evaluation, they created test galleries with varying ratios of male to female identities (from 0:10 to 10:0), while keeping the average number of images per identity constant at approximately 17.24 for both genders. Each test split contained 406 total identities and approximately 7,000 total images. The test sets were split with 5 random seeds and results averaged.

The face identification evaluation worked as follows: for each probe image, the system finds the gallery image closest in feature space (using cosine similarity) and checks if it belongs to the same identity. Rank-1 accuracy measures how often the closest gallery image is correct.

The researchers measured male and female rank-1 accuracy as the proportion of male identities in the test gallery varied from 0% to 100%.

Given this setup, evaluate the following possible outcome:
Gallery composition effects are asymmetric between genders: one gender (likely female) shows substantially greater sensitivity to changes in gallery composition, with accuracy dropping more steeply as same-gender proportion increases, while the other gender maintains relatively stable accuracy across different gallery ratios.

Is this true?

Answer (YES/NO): NO